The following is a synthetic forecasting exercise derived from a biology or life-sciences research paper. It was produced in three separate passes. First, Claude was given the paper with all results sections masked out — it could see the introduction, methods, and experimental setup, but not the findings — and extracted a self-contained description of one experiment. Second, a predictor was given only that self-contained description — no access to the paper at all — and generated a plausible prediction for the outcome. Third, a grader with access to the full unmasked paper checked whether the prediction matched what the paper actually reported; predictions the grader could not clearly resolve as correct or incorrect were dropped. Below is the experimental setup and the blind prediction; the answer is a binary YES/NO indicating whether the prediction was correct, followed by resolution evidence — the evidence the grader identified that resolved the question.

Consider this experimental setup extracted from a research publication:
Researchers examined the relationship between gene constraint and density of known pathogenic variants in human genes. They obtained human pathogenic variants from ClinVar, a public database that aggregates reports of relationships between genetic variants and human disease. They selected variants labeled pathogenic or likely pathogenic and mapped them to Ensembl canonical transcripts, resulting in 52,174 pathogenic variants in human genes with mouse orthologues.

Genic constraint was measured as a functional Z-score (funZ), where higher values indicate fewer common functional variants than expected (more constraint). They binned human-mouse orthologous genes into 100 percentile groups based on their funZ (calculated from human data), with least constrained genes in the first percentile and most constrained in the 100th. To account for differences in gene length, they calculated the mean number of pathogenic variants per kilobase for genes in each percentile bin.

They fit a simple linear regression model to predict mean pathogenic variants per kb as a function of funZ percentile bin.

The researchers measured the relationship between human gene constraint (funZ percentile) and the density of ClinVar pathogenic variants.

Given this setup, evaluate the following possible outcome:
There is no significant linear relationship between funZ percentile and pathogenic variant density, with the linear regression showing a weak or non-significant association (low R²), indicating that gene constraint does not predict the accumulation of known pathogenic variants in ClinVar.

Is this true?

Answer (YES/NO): NO